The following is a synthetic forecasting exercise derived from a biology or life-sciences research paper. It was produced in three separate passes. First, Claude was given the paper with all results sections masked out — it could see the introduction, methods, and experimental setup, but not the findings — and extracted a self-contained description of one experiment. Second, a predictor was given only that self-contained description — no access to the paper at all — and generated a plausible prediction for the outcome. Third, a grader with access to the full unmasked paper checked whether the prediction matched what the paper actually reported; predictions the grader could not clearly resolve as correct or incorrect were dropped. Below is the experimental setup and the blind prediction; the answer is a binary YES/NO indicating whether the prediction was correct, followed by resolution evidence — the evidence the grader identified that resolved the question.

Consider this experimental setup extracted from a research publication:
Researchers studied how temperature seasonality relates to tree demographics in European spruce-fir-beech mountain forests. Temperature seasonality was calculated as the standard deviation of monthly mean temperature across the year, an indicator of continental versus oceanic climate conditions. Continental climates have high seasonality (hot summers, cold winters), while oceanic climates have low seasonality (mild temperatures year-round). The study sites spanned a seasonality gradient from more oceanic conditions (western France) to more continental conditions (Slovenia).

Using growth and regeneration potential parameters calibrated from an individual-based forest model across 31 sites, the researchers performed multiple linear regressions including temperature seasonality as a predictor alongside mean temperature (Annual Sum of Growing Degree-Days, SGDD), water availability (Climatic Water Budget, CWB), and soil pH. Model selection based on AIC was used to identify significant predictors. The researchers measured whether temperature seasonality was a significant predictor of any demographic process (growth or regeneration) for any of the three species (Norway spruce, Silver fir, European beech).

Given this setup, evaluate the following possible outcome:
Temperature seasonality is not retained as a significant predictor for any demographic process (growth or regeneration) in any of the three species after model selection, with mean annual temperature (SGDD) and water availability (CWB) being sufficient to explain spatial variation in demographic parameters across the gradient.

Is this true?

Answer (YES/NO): NO